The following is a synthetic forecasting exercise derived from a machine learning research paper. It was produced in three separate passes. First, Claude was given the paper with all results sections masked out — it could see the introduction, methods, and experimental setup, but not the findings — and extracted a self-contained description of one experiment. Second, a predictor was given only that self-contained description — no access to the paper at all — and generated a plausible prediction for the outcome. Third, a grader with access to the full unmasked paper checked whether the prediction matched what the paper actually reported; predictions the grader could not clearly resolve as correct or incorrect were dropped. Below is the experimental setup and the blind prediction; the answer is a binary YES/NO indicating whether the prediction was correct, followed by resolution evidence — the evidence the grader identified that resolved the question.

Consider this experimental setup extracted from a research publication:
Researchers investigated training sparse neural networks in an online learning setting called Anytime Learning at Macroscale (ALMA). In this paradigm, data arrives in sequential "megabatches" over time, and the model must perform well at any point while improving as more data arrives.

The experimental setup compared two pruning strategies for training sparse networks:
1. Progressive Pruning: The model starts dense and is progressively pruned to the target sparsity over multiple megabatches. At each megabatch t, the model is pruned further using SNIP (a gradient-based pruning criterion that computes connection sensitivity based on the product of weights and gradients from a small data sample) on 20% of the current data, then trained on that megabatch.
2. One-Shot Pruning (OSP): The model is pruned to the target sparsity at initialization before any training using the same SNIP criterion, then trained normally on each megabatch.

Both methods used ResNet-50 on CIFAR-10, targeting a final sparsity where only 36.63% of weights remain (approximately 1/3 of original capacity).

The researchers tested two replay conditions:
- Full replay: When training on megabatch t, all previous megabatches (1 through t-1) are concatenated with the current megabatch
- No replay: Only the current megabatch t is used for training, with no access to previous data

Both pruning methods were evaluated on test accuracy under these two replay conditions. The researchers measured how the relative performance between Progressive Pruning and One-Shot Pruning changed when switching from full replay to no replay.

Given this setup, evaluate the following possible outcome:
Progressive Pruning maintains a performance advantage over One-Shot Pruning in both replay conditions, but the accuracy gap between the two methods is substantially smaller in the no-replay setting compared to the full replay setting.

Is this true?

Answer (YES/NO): NO